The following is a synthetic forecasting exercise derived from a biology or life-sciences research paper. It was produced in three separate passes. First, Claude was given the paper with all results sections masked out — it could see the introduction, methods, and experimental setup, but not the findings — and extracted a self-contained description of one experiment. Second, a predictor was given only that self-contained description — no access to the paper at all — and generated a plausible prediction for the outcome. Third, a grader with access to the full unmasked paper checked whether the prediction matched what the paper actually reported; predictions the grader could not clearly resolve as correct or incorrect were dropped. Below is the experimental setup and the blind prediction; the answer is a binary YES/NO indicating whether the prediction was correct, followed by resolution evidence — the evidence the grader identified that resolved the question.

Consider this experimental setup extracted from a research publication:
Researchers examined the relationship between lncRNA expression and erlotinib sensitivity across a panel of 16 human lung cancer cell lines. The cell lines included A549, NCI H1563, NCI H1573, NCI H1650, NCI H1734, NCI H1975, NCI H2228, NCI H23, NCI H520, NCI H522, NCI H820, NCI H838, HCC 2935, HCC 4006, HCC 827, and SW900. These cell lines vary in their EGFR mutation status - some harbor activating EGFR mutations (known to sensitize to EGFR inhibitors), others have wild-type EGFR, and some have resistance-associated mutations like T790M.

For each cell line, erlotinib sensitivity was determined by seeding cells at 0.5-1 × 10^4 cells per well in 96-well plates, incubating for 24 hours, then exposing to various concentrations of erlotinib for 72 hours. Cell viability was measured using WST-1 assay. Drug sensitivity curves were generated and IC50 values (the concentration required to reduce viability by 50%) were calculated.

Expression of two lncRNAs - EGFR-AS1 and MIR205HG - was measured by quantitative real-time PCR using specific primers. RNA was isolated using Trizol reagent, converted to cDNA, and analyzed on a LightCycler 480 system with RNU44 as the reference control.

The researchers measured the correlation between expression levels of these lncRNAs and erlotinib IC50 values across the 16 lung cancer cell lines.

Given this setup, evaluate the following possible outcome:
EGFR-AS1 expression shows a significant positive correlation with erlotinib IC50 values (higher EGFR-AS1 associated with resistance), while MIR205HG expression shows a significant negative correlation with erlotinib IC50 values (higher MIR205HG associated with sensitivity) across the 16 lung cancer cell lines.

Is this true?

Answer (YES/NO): NO